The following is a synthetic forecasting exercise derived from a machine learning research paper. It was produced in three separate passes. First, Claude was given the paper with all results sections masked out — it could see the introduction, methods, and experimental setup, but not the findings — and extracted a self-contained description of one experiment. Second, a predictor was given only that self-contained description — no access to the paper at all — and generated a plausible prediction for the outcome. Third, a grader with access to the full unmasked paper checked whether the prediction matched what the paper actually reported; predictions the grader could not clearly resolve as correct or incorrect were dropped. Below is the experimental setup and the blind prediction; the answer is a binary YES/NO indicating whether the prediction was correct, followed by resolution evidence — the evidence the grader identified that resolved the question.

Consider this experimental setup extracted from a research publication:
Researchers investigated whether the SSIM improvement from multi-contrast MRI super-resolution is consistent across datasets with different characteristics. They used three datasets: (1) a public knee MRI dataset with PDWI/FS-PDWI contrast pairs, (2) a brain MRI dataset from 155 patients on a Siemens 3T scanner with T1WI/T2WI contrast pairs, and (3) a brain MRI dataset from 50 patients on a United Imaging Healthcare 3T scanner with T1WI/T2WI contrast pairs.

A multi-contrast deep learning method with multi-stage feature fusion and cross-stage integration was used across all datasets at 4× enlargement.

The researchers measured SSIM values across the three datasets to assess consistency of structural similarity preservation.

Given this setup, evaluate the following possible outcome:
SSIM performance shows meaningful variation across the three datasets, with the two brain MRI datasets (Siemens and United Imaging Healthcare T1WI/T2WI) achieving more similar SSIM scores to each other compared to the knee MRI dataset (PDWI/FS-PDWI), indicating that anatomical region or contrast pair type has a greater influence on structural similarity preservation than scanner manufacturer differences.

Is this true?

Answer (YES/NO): YES